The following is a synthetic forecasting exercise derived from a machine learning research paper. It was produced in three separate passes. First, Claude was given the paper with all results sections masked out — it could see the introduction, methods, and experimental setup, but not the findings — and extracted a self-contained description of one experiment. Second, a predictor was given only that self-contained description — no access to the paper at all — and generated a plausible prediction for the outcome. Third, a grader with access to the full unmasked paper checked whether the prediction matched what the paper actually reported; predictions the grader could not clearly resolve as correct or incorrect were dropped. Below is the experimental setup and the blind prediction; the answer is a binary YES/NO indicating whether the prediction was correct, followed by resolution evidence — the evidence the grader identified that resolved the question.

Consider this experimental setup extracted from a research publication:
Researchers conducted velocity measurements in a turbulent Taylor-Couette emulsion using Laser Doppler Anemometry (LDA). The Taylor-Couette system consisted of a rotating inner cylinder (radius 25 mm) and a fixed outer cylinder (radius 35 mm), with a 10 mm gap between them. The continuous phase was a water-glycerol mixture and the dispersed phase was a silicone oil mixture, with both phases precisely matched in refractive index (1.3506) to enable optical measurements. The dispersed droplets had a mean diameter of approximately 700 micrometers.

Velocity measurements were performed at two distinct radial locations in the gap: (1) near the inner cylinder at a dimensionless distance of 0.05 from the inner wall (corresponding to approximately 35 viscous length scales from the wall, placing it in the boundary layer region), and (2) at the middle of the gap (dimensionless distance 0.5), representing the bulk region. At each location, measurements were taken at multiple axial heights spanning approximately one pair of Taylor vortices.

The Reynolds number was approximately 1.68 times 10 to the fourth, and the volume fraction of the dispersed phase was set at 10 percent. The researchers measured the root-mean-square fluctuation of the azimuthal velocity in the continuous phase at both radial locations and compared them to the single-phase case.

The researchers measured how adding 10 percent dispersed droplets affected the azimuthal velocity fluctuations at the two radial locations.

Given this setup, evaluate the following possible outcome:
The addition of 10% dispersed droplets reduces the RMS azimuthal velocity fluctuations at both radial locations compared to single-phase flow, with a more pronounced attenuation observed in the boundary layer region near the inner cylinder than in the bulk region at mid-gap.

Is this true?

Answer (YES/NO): NO